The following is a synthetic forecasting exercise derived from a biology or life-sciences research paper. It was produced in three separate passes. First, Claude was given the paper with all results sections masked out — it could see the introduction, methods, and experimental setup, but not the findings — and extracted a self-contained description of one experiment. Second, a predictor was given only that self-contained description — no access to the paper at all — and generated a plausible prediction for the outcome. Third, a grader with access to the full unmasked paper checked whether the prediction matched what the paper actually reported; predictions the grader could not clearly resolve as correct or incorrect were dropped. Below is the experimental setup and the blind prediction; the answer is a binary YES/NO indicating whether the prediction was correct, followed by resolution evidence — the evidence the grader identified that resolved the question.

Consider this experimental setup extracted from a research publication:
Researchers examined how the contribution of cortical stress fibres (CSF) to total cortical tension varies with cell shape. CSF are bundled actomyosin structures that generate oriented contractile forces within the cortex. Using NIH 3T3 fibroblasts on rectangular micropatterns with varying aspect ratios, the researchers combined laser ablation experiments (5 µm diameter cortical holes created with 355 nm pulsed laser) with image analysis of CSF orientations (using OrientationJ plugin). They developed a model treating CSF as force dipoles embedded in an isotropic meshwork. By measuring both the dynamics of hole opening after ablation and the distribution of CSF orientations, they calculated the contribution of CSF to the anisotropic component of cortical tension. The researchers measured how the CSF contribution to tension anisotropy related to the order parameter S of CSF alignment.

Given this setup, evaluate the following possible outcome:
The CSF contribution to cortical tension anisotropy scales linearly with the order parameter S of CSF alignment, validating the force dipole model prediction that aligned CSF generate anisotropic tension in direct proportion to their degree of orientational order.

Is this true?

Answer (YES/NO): YES